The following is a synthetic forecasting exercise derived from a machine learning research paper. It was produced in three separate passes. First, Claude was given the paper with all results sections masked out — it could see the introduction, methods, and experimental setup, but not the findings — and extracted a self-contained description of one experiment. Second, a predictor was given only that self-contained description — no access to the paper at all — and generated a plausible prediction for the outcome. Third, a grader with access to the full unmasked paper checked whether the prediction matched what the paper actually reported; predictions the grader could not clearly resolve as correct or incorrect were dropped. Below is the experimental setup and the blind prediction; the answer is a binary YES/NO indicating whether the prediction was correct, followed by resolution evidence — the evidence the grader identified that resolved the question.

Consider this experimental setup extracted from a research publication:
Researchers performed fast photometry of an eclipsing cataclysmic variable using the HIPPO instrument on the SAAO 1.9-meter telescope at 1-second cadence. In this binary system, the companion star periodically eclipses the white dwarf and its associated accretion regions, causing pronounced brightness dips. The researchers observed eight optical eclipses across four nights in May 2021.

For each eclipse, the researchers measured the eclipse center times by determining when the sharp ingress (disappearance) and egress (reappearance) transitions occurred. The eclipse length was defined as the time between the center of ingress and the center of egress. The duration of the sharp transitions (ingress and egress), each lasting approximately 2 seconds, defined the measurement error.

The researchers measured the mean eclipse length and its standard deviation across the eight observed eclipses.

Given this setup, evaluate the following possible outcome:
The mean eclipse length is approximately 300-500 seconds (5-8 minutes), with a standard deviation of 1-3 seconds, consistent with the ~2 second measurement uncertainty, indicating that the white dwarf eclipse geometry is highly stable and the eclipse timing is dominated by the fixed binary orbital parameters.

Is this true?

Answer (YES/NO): NO